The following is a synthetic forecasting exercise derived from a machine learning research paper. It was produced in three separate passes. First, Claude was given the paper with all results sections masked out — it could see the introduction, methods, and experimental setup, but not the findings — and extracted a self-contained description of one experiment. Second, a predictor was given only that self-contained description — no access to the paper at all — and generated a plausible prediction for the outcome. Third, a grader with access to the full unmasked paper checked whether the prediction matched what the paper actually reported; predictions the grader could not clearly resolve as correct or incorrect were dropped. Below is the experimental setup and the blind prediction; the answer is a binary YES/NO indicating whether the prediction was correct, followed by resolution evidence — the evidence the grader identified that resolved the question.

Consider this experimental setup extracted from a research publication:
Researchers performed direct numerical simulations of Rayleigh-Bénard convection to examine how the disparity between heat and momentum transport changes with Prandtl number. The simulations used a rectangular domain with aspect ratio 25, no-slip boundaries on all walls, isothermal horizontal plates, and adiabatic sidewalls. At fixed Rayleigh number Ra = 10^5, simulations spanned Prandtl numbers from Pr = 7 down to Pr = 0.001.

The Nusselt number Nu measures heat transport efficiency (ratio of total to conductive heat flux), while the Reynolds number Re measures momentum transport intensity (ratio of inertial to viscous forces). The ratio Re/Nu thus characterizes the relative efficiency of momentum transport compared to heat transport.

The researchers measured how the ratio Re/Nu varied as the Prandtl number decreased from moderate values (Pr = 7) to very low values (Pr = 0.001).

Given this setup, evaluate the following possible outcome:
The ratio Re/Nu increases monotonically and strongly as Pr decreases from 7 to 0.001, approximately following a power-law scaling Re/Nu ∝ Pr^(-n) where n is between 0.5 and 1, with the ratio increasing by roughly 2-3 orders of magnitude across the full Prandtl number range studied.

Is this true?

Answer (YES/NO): YES